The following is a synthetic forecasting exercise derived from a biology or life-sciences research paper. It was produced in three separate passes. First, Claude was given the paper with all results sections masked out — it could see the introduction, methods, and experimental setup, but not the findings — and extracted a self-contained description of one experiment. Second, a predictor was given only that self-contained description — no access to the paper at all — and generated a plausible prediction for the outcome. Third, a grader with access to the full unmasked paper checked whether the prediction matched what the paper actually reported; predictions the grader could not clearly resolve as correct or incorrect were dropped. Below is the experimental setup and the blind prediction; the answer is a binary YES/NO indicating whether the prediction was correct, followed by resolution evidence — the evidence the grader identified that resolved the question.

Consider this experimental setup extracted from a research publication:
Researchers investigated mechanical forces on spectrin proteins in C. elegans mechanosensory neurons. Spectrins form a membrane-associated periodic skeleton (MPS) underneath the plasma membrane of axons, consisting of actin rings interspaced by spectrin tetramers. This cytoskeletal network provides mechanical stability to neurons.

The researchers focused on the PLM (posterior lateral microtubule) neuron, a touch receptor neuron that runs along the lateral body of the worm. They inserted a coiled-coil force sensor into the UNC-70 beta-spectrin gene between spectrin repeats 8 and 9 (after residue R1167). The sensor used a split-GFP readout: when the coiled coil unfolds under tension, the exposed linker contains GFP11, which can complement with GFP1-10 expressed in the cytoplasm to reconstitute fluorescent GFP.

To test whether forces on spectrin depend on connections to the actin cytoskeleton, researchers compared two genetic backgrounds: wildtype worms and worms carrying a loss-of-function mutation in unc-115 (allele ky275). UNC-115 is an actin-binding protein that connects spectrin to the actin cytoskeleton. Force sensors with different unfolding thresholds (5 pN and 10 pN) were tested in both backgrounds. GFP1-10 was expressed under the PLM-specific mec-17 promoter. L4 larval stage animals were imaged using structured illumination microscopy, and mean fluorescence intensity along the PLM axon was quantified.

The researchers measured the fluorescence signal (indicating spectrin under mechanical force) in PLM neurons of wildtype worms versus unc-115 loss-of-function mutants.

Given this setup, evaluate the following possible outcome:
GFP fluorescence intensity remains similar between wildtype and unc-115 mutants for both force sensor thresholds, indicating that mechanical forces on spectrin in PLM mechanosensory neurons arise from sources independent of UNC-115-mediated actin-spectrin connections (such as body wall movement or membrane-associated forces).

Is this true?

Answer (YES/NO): NO